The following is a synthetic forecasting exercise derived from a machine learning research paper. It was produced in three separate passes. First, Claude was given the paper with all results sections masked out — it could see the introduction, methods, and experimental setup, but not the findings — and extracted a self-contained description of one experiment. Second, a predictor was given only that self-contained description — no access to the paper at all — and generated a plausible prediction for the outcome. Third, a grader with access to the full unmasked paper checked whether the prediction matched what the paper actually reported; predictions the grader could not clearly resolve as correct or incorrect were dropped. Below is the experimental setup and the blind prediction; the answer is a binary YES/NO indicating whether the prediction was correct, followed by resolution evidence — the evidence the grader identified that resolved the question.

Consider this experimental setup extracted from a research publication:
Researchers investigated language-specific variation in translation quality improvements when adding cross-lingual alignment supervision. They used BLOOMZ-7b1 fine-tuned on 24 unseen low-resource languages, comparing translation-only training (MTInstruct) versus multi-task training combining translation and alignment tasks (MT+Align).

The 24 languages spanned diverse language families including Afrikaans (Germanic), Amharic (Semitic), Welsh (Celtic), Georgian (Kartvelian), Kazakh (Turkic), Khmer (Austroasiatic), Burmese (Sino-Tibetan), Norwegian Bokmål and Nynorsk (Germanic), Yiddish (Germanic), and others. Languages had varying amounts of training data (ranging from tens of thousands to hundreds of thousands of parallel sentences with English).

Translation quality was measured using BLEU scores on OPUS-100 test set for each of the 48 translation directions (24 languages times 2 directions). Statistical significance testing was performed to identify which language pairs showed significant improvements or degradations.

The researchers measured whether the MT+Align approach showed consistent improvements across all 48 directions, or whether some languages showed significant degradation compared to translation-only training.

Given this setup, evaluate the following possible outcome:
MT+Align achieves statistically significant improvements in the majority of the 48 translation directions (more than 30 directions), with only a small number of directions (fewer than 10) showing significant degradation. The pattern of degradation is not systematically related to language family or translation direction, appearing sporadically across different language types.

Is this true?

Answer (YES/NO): NO